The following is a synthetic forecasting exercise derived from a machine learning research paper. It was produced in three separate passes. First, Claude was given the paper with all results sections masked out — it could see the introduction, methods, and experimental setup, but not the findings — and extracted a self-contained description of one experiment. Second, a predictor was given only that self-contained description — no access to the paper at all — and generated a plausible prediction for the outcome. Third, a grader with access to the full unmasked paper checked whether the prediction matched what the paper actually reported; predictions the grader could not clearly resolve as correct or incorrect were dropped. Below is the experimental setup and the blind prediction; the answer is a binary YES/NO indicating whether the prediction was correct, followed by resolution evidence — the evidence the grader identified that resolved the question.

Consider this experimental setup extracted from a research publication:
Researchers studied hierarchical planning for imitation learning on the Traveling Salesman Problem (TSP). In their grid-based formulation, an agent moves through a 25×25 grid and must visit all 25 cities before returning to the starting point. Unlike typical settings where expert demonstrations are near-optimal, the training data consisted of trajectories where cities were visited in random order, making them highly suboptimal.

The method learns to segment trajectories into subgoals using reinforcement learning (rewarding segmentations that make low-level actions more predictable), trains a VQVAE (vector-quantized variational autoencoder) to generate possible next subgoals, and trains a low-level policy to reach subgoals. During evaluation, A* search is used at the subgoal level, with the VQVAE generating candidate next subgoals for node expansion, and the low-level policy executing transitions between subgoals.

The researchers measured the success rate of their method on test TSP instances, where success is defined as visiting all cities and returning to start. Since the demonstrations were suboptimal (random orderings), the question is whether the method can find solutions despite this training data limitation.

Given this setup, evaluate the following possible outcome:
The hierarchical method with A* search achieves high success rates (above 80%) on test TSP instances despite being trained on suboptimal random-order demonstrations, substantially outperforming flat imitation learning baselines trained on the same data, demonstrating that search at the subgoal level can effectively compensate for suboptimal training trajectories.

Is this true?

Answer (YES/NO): YES